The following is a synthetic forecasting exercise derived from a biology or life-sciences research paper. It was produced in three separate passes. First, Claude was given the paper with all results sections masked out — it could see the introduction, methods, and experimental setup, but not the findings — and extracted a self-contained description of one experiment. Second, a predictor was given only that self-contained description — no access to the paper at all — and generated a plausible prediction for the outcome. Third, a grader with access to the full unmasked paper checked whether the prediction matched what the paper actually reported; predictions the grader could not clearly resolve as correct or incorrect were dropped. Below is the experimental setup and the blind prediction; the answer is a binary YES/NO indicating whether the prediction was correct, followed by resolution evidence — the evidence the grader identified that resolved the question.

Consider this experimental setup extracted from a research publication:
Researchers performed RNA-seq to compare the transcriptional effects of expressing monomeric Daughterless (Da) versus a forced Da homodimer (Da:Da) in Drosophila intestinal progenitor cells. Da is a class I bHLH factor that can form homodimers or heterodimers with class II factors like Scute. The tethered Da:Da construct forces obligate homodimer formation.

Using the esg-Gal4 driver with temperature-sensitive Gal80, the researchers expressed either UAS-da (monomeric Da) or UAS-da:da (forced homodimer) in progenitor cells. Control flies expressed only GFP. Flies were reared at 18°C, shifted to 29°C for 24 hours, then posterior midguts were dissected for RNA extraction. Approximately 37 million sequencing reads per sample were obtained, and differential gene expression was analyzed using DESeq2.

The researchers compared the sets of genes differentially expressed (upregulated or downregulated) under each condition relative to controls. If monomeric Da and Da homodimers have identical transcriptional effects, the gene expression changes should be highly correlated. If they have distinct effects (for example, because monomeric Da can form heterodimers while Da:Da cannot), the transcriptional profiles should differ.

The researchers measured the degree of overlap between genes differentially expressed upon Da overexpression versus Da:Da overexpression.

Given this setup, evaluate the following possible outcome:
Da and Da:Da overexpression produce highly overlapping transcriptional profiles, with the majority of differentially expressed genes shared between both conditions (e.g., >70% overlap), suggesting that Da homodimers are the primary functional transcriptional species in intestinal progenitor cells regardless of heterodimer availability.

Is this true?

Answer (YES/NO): YES